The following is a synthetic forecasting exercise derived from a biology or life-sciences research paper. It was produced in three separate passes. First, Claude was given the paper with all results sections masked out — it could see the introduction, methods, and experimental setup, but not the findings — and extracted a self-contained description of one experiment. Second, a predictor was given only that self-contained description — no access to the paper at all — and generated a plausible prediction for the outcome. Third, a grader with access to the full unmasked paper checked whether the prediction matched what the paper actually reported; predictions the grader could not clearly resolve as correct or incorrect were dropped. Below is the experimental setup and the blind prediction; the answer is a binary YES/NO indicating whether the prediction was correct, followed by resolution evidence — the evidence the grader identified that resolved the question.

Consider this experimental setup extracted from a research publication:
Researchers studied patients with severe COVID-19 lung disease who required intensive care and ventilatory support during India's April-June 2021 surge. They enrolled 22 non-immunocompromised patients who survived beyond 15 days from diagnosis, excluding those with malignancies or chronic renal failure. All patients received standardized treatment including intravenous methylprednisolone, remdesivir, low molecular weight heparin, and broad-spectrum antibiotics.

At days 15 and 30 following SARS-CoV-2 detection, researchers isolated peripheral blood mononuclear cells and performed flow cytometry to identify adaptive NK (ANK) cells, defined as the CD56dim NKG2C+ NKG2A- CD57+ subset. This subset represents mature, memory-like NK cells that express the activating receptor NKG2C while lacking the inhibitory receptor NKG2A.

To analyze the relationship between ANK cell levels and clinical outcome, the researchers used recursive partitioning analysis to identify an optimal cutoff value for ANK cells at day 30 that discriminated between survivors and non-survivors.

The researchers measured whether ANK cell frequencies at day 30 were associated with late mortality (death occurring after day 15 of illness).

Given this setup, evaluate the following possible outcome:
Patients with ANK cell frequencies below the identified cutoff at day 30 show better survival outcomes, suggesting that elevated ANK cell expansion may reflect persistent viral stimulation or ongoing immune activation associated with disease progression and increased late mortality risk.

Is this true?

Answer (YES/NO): NO